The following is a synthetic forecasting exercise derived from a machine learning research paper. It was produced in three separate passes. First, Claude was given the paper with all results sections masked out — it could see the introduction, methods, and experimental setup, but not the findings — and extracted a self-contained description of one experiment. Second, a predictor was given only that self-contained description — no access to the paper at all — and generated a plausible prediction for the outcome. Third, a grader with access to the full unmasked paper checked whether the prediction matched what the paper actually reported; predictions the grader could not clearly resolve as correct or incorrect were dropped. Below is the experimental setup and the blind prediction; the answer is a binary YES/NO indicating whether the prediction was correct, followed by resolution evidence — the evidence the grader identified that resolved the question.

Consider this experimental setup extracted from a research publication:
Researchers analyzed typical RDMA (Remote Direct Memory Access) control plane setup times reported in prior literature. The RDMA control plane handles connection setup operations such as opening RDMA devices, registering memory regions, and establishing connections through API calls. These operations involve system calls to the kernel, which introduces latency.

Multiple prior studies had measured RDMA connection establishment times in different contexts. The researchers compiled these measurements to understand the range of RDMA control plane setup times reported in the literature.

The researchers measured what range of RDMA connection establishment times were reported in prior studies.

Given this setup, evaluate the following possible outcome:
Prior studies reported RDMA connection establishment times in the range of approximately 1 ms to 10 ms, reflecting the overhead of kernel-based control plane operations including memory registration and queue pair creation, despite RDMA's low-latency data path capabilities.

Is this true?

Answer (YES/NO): NO